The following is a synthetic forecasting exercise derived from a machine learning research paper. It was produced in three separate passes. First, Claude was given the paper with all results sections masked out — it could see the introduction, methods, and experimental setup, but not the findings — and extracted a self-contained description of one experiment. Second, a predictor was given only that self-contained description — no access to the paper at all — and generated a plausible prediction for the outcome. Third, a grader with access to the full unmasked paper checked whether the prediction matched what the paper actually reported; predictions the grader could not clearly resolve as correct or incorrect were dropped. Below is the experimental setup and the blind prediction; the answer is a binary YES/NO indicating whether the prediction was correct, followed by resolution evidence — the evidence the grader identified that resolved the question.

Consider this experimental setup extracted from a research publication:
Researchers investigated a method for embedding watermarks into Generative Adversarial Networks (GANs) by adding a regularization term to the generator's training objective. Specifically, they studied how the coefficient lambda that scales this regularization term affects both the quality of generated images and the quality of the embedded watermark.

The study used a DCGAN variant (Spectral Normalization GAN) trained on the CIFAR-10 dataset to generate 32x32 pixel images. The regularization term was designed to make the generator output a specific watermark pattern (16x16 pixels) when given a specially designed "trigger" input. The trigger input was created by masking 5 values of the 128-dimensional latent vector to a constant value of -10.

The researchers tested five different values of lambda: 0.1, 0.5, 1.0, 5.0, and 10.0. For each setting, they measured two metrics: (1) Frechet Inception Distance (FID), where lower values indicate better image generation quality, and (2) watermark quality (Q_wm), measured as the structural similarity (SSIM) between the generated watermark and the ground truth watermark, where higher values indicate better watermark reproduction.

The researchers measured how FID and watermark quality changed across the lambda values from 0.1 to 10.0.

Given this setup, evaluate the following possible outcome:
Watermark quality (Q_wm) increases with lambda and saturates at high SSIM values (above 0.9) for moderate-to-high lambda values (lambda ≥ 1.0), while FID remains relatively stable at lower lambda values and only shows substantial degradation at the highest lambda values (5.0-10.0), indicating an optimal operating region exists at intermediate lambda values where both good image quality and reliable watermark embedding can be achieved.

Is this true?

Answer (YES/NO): YES